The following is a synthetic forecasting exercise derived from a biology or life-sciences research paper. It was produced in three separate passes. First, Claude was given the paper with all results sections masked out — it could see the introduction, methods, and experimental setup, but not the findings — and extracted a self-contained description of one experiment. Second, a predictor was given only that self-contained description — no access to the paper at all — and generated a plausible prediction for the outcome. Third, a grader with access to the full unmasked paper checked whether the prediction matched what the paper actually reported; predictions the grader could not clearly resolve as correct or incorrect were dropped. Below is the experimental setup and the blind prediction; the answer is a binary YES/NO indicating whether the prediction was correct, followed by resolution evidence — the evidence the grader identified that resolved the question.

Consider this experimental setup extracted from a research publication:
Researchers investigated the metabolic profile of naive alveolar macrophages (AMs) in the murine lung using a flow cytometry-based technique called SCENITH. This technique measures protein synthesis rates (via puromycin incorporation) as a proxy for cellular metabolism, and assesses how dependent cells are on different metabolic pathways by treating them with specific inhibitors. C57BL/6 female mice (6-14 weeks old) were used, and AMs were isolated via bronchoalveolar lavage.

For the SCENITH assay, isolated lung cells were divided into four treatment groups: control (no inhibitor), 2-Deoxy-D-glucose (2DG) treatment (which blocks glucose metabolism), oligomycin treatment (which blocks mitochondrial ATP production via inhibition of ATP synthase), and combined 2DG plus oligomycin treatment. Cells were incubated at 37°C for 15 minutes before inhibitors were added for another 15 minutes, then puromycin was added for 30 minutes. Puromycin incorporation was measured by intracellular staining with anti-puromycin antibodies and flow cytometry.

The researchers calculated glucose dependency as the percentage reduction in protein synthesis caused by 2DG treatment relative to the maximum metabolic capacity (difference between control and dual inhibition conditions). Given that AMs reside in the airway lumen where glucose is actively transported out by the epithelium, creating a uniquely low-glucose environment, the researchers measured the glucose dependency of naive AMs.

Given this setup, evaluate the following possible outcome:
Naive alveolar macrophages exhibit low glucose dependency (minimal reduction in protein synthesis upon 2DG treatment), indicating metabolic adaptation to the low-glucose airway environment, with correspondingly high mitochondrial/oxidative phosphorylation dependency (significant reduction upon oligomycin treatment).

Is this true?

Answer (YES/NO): NO